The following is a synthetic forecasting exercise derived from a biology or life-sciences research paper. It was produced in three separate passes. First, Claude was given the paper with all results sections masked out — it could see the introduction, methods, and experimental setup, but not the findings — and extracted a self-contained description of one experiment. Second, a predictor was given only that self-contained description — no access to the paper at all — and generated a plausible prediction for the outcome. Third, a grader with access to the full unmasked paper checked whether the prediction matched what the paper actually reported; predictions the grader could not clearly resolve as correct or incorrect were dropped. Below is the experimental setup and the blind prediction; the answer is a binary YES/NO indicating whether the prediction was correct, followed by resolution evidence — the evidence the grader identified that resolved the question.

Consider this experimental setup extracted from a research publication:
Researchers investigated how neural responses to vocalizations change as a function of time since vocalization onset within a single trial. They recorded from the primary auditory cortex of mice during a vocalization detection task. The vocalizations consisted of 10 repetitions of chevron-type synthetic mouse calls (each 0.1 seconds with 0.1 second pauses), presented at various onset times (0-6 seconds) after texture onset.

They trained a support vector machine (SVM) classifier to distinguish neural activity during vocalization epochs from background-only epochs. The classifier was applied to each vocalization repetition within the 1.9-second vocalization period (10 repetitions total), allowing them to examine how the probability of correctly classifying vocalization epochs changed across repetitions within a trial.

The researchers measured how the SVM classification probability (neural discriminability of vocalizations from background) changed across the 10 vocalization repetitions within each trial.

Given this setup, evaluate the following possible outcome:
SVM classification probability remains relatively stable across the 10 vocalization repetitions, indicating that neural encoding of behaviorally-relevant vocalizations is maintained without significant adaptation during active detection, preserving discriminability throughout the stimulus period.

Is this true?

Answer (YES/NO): NO